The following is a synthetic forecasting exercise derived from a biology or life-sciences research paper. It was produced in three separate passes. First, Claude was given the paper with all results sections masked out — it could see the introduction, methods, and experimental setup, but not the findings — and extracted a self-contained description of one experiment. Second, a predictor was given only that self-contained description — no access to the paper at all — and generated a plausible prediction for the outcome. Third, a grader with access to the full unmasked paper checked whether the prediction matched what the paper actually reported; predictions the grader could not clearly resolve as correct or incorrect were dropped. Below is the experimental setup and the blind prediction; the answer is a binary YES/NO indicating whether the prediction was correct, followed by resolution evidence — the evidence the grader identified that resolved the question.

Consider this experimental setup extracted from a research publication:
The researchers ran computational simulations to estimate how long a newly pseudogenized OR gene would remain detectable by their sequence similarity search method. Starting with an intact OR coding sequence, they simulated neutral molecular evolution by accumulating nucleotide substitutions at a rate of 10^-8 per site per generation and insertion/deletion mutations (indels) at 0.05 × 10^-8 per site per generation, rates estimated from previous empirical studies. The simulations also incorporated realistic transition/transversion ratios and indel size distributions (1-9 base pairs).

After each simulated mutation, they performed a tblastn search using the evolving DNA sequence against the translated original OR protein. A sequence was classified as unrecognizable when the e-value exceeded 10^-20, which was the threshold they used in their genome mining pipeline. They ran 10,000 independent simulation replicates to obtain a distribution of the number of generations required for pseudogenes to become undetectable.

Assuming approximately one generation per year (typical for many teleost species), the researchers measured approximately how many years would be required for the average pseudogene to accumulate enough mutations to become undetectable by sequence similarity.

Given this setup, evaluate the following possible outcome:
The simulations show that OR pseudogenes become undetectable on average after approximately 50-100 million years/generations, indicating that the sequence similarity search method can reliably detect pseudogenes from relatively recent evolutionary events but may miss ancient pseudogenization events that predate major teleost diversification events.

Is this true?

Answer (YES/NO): NO